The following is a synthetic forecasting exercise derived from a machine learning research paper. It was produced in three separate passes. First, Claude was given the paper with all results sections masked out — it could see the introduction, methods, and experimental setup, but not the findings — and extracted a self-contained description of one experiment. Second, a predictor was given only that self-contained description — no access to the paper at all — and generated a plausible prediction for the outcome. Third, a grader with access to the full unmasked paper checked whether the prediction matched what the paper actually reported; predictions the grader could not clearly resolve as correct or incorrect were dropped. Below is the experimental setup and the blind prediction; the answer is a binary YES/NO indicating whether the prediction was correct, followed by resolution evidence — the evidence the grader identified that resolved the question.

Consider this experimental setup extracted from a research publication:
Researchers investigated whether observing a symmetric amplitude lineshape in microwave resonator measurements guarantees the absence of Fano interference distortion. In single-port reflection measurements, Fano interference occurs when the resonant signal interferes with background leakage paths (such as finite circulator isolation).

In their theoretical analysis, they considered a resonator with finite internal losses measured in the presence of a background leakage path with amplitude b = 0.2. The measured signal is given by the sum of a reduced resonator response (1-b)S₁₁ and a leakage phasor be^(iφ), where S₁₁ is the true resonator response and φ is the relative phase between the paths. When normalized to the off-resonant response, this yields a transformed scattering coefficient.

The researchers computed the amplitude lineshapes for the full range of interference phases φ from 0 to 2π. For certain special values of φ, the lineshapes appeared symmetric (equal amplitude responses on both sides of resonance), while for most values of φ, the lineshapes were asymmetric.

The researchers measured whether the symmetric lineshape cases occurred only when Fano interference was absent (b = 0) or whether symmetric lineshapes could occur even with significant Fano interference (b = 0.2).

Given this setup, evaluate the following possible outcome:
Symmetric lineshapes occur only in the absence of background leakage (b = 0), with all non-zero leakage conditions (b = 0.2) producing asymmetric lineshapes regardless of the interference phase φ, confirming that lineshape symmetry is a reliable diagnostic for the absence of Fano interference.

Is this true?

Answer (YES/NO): NO